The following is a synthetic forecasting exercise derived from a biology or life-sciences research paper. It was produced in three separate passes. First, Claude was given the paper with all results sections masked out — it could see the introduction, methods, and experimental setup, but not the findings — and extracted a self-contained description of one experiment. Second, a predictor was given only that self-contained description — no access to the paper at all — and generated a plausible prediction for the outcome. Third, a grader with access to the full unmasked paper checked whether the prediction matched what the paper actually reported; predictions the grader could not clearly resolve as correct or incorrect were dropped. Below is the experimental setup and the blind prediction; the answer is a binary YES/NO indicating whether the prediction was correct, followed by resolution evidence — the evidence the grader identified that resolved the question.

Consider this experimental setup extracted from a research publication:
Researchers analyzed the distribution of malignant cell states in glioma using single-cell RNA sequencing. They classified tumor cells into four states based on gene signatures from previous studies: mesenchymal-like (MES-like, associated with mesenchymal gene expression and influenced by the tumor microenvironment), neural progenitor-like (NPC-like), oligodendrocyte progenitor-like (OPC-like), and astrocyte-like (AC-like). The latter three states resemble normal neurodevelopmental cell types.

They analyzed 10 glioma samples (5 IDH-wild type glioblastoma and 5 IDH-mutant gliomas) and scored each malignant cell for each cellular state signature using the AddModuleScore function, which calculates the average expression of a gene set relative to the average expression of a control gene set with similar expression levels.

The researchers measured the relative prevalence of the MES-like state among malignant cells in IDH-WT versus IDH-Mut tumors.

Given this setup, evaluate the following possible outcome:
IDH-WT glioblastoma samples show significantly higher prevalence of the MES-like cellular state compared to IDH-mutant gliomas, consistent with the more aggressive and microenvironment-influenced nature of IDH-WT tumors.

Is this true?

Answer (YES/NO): YES